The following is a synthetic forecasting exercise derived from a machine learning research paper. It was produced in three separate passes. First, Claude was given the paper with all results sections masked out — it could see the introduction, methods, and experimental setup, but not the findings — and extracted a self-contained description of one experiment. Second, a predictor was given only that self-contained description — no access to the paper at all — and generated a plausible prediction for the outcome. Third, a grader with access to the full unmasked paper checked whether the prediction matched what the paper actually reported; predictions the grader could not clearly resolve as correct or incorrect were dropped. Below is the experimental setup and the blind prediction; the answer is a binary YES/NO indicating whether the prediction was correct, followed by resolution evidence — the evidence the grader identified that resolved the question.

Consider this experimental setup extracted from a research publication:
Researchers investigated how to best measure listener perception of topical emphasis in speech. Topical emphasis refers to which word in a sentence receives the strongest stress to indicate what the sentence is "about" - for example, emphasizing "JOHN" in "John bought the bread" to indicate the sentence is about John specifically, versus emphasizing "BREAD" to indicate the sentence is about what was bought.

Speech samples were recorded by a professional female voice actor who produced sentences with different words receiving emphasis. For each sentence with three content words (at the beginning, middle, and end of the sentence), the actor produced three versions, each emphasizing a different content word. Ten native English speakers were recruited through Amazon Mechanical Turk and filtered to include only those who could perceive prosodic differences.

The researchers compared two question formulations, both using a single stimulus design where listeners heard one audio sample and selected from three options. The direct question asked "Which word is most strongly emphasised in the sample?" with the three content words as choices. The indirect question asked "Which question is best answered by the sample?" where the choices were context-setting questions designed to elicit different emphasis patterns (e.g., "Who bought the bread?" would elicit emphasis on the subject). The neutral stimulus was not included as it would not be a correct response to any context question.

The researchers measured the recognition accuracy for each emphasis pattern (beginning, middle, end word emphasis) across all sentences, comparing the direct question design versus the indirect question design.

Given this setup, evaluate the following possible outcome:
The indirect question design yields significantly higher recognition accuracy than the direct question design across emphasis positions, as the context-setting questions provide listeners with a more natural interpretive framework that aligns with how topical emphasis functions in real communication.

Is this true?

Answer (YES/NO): NO